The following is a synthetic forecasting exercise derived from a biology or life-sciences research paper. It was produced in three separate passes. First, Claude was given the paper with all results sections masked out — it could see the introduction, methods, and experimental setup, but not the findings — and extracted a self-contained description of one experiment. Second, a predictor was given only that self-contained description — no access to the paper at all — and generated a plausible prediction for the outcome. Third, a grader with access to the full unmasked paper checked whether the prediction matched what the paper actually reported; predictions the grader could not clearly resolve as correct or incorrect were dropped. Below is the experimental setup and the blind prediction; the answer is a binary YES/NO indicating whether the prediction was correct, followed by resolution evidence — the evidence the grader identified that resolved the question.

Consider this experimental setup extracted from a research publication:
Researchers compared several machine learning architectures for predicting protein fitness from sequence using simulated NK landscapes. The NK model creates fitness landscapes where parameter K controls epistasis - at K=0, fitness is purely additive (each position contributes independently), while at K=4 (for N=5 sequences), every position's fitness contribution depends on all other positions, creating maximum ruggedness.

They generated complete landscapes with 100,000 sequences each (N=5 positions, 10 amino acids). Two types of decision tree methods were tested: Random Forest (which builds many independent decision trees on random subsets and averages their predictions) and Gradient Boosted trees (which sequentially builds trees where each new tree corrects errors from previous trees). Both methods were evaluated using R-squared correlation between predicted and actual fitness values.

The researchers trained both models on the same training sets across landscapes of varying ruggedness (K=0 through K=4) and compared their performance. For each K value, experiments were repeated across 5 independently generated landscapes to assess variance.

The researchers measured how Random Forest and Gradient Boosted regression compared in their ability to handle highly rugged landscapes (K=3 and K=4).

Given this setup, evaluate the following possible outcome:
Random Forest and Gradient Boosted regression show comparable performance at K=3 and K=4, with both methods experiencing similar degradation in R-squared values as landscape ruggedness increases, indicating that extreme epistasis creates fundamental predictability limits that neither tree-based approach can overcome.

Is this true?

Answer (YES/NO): NO